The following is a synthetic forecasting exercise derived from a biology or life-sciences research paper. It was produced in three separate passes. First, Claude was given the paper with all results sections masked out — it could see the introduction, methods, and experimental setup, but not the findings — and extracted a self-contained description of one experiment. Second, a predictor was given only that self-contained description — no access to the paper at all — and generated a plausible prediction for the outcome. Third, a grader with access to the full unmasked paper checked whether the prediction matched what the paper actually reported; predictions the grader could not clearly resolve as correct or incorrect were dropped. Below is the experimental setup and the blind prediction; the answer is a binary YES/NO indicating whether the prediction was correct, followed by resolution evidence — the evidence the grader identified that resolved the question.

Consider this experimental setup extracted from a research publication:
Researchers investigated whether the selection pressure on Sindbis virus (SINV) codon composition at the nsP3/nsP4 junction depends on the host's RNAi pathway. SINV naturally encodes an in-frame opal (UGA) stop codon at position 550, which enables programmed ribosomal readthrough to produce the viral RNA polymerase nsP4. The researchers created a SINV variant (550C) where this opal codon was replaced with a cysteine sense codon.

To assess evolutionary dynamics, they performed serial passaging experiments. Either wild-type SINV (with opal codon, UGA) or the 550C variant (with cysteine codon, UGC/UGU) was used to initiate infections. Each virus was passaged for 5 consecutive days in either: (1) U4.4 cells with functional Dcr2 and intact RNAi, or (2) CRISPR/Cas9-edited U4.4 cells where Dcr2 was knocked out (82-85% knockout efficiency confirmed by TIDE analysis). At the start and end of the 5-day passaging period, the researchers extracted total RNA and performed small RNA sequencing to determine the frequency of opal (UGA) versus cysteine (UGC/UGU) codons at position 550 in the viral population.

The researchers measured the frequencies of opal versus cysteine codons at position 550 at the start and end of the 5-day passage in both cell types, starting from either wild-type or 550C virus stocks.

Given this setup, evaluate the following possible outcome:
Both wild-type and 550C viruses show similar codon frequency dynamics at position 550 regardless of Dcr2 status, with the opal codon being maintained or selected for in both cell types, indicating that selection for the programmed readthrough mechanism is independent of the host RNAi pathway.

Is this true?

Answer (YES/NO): NO